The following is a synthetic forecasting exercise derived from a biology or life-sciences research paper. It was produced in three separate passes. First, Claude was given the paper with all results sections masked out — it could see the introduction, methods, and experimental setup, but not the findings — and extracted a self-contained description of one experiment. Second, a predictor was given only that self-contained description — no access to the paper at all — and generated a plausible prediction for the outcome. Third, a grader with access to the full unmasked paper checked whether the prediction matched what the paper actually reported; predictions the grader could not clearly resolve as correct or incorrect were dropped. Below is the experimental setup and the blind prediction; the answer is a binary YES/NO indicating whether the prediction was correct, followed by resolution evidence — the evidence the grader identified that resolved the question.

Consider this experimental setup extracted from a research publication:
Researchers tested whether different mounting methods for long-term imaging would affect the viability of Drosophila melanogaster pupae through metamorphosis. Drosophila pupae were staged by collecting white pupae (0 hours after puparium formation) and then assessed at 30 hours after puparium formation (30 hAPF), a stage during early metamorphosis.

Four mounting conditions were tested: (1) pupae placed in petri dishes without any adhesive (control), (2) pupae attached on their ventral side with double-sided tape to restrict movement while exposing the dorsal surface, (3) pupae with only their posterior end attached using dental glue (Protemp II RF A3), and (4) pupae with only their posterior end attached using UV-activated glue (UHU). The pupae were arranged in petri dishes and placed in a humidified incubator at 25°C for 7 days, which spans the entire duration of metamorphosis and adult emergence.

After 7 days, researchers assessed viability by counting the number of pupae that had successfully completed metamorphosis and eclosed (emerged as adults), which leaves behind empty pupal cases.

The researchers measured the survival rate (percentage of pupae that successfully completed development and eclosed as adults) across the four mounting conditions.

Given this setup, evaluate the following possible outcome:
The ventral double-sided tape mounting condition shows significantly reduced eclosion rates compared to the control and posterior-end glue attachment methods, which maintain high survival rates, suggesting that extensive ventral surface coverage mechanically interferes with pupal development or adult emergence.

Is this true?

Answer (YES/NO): NO